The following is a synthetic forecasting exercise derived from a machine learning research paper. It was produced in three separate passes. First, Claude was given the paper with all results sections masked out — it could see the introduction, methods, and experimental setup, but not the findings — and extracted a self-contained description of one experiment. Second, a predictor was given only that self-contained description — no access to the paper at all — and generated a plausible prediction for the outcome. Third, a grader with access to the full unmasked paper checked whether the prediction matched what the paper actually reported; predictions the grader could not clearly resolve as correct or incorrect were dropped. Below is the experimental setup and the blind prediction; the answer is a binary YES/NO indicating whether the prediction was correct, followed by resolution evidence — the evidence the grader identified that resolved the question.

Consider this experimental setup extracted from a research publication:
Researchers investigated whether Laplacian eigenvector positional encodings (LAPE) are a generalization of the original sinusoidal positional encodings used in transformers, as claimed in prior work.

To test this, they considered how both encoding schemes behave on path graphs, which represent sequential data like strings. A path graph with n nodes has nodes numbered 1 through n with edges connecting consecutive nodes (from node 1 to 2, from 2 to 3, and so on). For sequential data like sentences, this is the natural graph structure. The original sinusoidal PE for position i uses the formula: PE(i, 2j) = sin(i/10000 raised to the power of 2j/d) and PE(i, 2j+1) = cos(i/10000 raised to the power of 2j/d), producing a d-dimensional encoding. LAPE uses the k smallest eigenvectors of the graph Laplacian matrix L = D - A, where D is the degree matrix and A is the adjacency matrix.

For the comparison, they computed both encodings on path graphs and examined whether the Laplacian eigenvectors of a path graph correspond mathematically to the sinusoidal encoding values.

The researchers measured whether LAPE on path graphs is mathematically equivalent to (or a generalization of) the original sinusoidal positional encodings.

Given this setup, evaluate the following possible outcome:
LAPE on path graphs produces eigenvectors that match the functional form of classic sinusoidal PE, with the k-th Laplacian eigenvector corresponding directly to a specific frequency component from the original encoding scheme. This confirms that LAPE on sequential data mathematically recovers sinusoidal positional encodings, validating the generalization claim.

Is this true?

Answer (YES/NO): NO